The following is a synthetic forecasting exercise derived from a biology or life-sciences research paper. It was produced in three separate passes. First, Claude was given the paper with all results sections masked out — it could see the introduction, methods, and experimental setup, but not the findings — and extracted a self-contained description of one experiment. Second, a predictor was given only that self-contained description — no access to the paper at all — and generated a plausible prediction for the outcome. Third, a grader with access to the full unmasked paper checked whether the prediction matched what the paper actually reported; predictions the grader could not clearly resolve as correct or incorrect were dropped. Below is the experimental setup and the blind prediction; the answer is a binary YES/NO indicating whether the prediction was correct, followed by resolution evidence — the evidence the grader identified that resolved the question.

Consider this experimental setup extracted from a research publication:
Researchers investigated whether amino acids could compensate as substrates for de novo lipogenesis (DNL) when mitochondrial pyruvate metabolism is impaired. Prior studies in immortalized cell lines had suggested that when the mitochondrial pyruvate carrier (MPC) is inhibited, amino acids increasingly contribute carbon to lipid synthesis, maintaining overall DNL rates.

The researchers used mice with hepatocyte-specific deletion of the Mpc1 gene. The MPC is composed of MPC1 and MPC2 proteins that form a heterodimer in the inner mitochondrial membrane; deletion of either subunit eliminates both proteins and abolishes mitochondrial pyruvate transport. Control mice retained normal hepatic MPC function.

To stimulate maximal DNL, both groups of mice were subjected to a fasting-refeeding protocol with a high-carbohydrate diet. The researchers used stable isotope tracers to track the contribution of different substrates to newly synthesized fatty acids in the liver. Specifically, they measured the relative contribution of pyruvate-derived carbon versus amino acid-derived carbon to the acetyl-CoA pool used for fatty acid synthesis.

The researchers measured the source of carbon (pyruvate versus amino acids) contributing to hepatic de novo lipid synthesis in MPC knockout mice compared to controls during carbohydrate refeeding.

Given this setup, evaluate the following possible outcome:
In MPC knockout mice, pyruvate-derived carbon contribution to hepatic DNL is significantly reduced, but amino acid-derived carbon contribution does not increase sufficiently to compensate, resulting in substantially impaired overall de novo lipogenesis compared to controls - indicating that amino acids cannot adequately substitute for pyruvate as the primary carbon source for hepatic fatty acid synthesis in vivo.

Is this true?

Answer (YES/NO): YES